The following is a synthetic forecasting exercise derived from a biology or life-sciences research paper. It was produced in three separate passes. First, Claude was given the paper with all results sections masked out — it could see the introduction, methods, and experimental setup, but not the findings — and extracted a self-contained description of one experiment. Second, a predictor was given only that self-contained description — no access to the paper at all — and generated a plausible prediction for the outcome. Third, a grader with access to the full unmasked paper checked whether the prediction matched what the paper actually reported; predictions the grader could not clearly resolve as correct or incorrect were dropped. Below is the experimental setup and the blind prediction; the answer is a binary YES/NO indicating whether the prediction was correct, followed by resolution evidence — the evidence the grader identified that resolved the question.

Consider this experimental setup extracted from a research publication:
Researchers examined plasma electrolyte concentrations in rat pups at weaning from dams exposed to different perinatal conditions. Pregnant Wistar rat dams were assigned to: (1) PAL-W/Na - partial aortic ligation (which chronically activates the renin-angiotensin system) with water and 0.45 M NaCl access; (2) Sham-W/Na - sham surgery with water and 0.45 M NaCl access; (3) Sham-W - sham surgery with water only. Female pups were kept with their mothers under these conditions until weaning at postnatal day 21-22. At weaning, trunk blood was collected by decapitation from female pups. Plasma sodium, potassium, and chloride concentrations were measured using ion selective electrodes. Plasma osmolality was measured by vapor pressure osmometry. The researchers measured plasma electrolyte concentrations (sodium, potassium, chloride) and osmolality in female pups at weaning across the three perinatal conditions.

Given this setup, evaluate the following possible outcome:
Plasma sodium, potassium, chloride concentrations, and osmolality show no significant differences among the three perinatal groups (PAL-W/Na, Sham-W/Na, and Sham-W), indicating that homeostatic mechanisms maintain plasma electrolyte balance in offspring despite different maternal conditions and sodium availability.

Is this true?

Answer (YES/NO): NO